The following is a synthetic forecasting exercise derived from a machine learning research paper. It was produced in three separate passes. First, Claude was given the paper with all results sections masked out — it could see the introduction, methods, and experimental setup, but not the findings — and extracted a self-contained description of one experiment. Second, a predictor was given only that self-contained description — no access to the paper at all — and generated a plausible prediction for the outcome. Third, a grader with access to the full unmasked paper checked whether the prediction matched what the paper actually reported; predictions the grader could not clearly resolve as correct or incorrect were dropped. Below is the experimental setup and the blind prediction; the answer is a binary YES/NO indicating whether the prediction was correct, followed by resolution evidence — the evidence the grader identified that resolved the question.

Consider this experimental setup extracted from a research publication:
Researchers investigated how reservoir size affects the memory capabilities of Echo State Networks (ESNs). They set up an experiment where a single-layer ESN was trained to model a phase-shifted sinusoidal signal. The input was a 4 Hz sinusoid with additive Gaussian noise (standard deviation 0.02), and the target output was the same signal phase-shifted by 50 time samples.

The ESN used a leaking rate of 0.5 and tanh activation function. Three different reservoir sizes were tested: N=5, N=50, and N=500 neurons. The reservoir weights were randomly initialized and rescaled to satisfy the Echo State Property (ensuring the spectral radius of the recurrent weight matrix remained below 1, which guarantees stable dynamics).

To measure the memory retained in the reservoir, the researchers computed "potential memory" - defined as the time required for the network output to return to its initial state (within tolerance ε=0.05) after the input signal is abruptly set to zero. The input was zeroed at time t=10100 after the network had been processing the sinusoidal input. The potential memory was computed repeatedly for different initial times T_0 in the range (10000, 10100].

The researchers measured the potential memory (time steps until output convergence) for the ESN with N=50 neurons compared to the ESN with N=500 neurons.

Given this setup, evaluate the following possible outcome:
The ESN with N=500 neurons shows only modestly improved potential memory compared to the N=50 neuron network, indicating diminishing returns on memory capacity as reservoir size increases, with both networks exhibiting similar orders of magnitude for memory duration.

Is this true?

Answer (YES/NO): YES